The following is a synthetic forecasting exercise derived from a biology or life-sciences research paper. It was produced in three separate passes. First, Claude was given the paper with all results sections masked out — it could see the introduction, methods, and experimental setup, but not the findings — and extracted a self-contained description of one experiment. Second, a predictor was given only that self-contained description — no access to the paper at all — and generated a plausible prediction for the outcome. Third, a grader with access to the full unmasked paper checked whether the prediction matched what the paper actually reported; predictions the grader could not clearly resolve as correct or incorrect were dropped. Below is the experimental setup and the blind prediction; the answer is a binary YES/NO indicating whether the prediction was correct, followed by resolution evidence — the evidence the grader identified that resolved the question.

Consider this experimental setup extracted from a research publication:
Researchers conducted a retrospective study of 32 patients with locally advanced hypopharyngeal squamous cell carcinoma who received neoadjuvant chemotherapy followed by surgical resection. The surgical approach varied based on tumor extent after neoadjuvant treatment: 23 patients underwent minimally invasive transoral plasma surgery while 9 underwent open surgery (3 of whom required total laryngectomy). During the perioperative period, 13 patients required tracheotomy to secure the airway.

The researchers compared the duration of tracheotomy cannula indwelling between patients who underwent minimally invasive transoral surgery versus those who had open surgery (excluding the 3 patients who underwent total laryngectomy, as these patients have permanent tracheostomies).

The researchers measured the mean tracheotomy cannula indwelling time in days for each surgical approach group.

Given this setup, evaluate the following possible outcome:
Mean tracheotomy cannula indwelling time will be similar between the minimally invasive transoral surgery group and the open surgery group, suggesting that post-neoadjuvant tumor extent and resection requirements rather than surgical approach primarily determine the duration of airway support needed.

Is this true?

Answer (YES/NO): NO